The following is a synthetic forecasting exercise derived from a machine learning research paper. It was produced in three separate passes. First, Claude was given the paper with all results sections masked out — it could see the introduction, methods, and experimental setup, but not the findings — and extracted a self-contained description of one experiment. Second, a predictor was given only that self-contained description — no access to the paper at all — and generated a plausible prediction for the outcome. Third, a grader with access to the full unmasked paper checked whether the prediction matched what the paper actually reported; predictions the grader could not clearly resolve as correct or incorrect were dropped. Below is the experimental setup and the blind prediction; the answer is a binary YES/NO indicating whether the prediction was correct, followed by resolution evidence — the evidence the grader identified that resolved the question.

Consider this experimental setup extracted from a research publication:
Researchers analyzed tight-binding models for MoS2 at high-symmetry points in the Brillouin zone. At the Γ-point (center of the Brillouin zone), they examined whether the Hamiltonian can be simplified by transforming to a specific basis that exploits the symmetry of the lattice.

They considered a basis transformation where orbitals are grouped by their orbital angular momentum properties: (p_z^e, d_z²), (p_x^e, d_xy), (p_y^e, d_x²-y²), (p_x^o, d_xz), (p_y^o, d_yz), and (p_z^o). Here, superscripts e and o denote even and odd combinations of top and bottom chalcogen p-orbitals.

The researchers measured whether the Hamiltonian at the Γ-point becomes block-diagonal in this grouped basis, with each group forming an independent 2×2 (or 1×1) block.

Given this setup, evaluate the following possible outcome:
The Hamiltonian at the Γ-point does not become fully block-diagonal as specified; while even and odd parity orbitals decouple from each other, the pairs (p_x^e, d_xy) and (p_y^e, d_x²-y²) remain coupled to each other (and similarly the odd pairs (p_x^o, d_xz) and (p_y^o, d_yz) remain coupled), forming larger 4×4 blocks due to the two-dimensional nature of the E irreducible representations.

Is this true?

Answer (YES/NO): NO